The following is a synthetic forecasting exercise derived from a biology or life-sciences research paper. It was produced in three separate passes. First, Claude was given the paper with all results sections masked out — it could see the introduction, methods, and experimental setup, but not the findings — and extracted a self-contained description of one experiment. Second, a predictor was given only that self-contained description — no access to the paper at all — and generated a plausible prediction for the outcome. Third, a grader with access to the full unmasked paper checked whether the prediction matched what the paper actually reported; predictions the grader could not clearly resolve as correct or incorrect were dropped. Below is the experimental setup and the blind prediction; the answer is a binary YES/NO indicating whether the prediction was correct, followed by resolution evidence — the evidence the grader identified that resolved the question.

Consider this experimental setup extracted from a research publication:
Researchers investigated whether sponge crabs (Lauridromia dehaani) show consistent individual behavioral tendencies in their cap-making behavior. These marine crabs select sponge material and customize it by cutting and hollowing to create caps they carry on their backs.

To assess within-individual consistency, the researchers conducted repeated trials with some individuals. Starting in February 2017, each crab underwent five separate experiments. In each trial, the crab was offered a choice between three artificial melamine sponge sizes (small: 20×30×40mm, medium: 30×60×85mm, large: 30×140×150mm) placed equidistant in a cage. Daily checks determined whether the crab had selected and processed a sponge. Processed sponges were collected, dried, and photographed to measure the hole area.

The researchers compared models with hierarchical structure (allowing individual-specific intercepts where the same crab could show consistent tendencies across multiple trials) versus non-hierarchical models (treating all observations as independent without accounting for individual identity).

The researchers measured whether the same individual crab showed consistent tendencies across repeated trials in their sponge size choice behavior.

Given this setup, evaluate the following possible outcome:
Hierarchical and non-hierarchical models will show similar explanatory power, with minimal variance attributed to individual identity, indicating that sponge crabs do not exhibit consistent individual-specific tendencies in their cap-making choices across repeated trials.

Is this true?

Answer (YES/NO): NO